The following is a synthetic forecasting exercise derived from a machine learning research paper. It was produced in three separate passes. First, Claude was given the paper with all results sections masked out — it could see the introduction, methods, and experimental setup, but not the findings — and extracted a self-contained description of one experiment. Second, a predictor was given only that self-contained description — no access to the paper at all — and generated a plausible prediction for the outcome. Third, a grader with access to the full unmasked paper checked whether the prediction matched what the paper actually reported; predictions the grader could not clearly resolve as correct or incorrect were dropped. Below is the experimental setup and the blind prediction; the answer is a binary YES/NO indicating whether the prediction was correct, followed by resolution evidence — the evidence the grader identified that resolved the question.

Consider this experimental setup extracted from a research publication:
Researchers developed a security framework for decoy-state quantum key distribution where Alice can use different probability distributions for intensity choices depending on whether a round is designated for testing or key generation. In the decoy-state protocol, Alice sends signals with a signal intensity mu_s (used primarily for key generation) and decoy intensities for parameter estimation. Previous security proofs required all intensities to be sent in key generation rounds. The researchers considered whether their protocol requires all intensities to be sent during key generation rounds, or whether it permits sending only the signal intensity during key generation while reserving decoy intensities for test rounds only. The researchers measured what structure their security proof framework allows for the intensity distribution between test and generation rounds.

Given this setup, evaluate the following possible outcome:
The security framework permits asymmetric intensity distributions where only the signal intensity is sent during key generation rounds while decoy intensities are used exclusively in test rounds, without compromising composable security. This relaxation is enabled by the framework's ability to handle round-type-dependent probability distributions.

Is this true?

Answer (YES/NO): YES